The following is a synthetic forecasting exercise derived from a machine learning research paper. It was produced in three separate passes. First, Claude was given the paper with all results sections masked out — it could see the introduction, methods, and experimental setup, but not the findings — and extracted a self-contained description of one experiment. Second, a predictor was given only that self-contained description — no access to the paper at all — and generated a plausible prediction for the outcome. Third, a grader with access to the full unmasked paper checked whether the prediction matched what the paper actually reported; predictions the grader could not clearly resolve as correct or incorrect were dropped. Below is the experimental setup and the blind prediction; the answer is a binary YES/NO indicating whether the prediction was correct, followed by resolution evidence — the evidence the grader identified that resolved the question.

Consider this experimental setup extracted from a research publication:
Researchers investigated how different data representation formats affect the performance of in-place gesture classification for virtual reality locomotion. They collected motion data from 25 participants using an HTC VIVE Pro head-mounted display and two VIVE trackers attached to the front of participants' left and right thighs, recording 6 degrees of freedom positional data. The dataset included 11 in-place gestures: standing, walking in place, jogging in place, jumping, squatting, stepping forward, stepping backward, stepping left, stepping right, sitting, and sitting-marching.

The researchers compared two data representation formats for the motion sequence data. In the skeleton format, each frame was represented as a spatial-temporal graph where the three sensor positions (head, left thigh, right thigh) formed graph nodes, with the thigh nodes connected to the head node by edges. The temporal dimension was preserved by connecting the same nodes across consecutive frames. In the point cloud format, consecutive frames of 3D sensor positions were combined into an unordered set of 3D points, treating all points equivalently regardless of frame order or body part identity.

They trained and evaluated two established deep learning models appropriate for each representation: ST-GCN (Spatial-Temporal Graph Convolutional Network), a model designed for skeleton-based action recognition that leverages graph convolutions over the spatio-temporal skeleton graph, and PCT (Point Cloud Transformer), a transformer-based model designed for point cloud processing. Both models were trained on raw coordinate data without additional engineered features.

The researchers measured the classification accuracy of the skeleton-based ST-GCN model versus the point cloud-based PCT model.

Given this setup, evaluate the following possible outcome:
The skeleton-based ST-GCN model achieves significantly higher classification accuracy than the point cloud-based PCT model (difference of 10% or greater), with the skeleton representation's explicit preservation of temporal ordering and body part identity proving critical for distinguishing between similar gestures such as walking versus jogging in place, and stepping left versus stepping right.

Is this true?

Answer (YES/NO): NO